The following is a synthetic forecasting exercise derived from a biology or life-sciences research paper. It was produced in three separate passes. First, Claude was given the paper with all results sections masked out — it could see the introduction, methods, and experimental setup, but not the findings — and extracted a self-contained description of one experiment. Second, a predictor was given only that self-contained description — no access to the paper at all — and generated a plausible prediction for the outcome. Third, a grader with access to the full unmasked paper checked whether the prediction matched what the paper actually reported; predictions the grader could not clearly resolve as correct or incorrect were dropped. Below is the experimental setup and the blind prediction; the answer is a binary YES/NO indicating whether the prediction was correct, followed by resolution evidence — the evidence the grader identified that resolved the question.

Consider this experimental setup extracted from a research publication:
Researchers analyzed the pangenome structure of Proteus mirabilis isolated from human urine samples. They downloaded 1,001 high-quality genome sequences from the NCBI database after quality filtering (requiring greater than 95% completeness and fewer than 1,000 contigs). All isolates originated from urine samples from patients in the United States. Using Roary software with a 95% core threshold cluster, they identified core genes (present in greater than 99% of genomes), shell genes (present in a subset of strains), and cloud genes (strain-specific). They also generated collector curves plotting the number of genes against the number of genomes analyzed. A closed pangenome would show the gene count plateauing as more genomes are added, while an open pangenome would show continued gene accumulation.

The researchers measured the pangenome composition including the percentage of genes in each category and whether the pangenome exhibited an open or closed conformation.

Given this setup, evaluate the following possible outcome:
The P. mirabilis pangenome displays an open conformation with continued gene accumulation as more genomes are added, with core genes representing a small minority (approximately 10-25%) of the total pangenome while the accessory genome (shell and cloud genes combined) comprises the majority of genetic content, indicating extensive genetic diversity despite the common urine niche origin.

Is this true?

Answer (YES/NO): NO